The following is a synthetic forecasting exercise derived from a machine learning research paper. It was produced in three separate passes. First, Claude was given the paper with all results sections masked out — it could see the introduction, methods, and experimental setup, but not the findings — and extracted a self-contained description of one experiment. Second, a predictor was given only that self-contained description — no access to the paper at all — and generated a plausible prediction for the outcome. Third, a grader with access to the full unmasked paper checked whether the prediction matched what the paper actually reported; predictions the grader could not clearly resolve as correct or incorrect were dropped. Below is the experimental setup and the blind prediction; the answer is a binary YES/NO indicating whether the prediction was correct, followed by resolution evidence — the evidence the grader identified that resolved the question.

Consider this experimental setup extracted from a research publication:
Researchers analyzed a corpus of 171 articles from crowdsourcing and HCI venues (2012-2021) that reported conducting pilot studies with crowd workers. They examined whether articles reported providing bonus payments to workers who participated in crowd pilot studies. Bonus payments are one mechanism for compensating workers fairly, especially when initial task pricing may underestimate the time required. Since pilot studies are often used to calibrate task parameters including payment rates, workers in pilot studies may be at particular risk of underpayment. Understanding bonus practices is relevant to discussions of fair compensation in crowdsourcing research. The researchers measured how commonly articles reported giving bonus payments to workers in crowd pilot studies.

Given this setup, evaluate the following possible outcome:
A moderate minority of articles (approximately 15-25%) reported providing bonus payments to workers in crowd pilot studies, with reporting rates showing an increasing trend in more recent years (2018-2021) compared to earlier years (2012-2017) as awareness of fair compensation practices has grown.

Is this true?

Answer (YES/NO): NO